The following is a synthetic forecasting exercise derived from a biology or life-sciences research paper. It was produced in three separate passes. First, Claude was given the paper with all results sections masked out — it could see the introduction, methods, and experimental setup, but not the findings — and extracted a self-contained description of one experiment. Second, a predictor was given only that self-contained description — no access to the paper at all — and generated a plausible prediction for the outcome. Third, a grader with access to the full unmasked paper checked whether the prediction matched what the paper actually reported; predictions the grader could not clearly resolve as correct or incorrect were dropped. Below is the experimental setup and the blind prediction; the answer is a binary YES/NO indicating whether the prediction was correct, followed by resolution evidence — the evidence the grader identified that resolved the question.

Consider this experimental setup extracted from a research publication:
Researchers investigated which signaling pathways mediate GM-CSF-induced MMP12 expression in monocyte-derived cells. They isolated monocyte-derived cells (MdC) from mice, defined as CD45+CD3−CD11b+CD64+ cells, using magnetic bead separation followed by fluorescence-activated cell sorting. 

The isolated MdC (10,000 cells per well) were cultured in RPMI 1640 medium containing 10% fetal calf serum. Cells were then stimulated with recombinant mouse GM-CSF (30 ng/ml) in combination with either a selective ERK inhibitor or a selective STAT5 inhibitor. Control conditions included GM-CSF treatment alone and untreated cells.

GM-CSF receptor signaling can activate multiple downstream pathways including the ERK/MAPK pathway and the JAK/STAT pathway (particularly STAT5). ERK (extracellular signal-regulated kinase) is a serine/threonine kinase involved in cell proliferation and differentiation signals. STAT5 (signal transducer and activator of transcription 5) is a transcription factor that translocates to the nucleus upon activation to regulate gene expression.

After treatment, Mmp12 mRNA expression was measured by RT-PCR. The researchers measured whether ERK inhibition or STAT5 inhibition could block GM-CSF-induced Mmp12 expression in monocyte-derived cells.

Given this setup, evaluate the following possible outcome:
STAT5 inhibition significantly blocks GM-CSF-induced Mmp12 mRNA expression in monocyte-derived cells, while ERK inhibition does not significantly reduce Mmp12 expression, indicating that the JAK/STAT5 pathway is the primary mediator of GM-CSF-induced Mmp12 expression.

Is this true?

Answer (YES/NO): YES